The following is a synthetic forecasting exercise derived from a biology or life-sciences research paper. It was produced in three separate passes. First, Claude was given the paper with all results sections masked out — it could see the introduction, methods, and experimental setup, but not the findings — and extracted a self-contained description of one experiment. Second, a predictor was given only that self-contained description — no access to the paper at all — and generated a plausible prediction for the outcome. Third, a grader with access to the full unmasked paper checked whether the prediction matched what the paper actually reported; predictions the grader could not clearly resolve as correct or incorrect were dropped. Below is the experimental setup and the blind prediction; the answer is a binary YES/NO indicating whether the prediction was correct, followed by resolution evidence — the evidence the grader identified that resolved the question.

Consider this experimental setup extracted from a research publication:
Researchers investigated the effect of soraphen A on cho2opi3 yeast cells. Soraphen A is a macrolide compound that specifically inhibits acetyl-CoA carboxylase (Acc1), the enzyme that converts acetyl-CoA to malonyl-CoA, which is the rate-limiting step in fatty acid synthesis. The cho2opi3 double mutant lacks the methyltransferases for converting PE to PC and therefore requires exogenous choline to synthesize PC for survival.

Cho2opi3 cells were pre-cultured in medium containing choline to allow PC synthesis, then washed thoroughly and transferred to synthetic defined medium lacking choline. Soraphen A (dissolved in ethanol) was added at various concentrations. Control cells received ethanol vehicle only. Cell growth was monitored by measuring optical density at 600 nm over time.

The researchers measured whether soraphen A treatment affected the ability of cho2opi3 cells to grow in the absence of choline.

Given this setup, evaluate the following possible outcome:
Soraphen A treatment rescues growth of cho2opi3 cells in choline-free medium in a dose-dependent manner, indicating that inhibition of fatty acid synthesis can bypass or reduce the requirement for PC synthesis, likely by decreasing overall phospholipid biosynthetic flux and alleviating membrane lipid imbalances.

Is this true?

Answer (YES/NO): NO